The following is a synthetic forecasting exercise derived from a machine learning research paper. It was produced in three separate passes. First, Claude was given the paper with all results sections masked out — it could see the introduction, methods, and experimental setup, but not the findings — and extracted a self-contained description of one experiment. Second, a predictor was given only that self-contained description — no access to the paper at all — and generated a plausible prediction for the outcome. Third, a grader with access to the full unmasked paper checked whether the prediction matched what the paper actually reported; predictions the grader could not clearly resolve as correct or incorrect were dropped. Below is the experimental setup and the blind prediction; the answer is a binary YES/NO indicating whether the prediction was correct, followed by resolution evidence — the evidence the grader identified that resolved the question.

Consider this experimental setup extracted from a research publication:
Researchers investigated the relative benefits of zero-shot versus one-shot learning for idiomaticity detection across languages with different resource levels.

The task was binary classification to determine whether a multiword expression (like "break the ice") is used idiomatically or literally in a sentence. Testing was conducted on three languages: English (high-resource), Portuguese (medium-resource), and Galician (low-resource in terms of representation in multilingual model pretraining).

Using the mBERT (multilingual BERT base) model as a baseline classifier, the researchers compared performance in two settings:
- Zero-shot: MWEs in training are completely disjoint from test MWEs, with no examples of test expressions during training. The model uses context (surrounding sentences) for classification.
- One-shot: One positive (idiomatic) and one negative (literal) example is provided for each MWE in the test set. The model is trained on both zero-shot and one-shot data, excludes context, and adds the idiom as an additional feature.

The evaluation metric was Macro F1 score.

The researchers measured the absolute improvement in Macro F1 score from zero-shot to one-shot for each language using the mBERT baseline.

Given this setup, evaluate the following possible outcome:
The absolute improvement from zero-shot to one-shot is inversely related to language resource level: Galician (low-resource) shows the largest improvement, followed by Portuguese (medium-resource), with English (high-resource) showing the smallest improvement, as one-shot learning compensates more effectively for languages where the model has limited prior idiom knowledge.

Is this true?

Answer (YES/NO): YES